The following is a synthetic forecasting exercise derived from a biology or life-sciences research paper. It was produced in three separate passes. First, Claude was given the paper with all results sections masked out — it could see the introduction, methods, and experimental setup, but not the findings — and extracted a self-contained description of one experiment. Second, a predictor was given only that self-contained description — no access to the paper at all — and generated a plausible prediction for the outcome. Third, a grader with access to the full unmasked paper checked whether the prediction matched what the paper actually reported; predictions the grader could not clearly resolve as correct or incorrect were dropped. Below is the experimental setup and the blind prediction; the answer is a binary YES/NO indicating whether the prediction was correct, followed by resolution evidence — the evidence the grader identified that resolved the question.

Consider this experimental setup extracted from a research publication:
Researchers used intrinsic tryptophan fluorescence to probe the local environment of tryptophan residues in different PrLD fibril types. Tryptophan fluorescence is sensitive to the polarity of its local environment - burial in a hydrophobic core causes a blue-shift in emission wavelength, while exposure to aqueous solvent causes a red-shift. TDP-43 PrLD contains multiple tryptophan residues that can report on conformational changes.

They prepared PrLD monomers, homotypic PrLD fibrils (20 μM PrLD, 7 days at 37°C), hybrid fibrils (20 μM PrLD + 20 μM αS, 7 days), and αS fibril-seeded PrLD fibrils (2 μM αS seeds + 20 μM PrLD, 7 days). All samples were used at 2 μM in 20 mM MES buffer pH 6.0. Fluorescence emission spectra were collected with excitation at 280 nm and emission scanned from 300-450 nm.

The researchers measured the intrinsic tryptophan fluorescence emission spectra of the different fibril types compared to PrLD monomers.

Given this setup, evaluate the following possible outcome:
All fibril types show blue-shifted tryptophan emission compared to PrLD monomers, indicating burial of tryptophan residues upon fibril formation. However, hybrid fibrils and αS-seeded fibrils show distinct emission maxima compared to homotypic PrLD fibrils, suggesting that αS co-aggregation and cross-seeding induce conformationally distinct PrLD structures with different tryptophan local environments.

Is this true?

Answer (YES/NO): YES